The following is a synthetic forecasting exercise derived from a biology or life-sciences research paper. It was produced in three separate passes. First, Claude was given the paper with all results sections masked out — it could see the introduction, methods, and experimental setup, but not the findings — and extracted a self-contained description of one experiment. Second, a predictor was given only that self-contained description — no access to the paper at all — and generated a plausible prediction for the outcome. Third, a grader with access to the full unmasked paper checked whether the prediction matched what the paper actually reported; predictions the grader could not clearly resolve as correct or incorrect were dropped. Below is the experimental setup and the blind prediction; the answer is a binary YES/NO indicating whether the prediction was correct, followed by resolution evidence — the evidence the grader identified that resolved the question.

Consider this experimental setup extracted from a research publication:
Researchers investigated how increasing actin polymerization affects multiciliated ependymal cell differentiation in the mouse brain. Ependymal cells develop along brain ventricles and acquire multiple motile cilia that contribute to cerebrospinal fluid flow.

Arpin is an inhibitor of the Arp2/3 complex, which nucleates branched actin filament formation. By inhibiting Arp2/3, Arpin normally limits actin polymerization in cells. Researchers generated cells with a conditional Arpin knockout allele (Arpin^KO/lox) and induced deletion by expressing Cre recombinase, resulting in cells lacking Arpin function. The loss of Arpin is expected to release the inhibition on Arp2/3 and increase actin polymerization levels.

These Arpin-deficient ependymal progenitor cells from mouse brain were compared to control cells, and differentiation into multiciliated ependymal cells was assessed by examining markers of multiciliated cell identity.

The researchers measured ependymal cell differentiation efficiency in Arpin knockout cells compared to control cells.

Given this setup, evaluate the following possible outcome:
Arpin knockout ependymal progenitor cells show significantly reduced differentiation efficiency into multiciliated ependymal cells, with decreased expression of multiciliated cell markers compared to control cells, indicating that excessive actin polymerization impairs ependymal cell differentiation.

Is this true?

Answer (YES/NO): NO